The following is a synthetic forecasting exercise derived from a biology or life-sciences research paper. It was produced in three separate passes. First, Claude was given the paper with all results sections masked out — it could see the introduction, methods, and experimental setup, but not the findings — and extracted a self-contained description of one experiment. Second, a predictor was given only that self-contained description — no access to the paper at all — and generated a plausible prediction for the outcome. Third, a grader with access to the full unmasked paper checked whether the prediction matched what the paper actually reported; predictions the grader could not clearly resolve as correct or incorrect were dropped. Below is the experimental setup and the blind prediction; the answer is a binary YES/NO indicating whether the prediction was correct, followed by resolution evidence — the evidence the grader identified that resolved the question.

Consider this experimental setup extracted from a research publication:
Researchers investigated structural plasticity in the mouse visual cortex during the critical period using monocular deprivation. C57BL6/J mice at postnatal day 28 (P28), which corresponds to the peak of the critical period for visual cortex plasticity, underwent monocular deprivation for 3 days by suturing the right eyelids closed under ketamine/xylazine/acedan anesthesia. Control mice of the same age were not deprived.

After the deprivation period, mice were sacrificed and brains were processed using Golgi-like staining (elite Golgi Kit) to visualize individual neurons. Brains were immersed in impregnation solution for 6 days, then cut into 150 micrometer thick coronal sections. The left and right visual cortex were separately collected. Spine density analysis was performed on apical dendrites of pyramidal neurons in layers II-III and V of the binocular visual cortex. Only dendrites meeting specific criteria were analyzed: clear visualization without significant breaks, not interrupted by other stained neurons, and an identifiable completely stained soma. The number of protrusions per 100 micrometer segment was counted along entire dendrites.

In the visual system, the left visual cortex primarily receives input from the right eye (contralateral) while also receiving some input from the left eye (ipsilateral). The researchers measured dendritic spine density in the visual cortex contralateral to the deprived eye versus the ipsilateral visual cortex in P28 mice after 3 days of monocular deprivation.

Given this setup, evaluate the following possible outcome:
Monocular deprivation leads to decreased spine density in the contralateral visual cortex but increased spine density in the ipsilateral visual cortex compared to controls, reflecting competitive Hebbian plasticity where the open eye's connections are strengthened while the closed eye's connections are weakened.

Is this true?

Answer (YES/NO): NO